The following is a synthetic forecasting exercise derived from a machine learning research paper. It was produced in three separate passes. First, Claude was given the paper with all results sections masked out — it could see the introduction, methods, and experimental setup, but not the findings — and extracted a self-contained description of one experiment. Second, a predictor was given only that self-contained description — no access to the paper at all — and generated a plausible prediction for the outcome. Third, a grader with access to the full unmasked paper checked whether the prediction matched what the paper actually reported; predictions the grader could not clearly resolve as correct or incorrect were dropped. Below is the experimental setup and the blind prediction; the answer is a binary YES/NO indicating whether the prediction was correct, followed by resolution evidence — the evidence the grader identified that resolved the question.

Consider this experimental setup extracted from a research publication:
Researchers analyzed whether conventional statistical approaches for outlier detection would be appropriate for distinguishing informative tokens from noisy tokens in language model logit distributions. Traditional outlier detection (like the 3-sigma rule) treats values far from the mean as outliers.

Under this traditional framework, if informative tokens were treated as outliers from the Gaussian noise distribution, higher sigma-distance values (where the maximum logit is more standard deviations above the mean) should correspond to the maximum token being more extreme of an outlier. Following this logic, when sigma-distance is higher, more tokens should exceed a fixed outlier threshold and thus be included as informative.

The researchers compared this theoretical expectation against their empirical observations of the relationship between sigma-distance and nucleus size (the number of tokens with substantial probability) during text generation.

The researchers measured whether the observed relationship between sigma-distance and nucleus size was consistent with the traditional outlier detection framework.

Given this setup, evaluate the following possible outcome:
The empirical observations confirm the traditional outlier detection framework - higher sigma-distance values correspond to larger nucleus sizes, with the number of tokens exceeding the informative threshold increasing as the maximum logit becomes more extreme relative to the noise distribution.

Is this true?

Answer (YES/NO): NO